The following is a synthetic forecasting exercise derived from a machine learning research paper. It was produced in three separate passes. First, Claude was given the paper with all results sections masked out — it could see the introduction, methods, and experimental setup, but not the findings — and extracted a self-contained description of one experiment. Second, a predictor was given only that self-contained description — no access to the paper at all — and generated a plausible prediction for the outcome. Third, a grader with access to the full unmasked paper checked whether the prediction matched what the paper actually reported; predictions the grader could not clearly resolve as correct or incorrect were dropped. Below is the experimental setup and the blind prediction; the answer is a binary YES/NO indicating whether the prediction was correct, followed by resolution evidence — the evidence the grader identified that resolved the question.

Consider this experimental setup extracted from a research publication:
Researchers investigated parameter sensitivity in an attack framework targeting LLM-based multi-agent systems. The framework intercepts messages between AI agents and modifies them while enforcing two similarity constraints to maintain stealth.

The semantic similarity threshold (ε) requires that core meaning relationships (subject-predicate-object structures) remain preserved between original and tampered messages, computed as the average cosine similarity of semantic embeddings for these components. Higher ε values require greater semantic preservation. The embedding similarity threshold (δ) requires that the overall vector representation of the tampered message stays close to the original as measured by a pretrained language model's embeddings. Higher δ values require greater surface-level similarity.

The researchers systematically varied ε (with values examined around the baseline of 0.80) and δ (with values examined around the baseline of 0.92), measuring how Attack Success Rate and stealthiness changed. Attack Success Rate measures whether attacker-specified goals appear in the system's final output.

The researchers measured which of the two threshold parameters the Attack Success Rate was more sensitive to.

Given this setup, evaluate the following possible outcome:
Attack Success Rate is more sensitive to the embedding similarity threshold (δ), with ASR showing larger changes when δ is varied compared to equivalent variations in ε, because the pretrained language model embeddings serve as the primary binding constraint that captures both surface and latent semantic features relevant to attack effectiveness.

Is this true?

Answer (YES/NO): NO